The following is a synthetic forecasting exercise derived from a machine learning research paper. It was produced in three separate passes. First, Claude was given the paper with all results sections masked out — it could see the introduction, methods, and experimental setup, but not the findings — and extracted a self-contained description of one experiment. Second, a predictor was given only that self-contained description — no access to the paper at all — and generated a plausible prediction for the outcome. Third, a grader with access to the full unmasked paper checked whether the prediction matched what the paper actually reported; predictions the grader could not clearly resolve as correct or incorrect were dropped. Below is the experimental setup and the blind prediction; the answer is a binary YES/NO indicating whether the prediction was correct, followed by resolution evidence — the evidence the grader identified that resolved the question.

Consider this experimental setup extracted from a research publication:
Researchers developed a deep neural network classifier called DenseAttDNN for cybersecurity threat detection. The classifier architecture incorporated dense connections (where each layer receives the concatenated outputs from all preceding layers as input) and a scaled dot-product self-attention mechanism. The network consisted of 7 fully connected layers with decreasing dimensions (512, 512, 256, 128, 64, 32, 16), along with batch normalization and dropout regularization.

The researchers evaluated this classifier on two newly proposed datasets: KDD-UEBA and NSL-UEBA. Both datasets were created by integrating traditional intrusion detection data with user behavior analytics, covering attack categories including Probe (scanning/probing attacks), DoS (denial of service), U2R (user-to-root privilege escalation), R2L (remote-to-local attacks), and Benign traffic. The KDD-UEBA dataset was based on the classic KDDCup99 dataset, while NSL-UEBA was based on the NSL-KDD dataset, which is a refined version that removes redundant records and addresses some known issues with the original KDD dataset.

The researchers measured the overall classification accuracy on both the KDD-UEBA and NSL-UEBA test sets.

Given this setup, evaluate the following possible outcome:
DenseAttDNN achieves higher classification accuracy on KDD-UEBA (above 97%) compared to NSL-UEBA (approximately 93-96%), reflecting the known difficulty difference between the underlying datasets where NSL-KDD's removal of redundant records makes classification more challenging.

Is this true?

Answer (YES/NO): NO